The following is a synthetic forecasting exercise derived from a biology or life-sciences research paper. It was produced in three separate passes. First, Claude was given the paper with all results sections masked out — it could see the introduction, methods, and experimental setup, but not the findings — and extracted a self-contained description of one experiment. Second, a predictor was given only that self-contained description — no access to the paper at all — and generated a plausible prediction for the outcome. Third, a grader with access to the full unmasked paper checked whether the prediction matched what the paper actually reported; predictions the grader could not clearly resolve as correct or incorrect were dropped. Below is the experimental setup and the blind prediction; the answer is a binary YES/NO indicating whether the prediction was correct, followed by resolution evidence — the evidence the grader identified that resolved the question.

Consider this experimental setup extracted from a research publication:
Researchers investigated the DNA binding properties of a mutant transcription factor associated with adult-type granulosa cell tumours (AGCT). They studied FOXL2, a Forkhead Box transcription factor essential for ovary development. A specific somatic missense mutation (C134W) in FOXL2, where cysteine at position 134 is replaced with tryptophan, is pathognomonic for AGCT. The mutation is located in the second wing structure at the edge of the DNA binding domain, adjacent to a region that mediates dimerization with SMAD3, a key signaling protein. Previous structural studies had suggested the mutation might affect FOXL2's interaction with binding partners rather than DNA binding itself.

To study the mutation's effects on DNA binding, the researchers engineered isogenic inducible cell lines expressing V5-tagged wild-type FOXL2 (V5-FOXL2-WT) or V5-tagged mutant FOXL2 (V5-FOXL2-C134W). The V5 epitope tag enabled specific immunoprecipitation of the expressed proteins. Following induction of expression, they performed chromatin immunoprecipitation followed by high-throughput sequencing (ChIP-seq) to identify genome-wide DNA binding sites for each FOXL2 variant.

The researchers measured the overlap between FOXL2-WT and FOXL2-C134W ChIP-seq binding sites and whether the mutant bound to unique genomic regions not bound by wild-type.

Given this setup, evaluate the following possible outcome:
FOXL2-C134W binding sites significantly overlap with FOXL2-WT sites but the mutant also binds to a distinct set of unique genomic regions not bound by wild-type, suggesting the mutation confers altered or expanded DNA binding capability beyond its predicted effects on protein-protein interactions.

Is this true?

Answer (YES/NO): YES